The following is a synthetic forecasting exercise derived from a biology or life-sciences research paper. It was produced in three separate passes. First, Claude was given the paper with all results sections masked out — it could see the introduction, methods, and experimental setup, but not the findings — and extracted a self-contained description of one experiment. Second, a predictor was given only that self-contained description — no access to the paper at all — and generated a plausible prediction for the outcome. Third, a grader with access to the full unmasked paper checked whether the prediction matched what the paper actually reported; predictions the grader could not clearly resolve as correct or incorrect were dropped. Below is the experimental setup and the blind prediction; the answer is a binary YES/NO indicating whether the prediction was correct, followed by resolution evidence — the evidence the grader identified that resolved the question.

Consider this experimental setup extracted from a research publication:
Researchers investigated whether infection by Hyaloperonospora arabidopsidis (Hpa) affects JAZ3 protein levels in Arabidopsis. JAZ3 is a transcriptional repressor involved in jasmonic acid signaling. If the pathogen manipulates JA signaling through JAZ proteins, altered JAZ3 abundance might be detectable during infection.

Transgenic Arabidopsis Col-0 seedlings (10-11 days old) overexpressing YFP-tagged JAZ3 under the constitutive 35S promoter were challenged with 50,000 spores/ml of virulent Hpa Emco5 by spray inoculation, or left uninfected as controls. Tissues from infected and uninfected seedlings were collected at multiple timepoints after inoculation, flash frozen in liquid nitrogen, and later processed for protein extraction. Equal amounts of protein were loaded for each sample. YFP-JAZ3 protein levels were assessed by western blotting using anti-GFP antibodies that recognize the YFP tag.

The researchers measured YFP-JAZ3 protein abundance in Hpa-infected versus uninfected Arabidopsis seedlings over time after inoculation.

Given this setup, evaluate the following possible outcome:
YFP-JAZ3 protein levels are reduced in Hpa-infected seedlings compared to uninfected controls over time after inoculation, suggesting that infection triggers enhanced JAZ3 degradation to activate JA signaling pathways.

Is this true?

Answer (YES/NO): YES